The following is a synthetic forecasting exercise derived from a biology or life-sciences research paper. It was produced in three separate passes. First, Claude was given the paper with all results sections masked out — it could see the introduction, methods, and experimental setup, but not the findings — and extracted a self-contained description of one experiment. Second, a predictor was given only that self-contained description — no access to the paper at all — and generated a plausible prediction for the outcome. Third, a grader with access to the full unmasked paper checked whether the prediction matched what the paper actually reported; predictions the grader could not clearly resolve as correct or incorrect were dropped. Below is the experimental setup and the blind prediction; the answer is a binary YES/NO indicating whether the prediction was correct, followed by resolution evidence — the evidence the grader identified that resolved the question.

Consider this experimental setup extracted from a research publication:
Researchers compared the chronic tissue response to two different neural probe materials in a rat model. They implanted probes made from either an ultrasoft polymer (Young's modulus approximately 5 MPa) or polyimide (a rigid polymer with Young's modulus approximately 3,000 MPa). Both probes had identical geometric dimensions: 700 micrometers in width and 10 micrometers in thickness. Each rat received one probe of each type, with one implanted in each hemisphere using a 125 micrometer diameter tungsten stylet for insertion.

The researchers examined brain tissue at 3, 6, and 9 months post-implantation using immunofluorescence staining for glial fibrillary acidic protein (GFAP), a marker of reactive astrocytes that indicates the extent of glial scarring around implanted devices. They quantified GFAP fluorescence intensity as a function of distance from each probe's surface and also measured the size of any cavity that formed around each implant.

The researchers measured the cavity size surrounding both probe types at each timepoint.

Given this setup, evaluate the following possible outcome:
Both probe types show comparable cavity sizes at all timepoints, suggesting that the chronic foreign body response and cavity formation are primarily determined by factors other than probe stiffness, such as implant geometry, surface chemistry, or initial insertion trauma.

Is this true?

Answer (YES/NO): NO